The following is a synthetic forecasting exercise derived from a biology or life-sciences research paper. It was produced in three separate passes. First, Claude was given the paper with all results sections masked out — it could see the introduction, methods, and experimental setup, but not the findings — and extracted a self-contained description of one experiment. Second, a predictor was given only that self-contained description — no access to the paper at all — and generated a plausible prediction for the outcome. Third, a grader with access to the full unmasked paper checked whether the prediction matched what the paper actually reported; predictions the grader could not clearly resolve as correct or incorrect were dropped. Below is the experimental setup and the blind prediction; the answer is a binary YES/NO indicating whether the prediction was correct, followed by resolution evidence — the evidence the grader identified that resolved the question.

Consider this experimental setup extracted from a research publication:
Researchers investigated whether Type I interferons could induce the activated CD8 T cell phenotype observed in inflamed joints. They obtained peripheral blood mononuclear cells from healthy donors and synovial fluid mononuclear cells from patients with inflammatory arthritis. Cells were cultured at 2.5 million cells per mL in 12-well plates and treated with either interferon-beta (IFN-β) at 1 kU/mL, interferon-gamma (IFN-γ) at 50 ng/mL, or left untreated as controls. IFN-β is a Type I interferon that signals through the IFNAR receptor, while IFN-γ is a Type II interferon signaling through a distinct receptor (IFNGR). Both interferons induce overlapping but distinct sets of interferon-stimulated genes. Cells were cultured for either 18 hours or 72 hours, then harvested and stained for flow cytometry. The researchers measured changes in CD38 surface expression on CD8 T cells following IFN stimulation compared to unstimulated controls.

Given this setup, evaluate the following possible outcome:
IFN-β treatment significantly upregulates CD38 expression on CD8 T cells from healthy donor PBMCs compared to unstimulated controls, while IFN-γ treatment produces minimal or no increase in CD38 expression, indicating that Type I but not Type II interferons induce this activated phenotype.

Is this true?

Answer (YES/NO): YES